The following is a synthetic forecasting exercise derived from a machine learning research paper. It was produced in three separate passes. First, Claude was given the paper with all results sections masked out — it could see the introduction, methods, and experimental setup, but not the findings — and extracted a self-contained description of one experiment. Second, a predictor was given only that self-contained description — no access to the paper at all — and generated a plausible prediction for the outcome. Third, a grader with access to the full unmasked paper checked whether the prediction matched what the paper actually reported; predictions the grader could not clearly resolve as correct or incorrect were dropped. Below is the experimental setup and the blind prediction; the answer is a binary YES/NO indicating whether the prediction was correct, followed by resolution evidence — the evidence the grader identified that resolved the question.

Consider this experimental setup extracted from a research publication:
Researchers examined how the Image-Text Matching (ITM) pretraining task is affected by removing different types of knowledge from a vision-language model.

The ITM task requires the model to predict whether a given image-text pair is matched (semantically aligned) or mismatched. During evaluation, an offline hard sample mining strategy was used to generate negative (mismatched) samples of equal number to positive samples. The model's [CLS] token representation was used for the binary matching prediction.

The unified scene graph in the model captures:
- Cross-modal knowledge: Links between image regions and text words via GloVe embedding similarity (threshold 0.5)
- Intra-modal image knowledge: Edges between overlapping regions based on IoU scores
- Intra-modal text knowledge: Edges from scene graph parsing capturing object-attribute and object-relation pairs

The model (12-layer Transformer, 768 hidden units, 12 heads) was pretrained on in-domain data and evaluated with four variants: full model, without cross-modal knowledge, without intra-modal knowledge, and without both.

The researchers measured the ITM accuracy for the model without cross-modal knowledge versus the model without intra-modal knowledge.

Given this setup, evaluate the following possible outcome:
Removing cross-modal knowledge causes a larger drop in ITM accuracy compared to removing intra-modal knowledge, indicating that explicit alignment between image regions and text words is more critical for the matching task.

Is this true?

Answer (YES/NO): NO